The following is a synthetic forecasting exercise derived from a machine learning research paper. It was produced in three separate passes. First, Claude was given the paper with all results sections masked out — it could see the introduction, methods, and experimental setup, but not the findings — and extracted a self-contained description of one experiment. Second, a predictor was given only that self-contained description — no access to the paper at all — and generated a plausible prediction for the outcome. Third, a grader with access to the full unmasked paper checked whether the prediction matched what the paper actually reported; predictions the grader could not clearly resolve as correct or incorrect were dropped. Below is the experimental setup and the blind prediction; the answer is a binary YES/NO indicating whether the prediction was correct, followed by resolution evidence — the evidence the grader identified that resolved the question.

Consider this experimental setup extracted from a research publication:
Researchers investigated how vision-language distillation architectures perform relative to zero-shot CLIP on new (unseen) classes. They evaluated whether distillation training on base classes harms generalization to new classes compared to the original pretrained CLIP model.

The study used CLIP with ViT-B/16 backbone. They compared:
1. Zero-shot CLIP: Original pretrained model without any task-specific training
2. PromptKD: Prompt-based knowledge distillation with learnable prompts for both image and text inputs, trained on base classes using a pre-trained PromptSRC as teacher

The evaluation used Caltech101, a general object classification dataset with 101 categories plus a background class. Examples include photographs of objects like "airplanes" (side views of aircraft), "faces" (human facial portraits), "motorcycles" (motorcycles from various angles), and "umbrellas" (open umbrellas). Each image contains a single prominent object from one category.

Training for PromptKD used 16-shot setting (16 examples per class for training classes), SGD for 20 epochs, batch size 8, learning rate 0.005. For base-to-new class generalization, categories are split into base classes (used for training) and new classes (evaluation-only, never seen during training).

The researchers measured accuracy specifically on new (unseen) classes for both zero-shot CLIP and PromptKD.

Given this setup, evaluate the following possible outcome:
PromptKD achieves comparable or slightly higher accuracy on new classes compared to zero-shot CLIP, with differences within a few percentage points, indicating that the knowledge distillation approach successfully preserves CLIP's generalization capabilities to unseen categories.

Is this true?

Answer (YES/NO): YES